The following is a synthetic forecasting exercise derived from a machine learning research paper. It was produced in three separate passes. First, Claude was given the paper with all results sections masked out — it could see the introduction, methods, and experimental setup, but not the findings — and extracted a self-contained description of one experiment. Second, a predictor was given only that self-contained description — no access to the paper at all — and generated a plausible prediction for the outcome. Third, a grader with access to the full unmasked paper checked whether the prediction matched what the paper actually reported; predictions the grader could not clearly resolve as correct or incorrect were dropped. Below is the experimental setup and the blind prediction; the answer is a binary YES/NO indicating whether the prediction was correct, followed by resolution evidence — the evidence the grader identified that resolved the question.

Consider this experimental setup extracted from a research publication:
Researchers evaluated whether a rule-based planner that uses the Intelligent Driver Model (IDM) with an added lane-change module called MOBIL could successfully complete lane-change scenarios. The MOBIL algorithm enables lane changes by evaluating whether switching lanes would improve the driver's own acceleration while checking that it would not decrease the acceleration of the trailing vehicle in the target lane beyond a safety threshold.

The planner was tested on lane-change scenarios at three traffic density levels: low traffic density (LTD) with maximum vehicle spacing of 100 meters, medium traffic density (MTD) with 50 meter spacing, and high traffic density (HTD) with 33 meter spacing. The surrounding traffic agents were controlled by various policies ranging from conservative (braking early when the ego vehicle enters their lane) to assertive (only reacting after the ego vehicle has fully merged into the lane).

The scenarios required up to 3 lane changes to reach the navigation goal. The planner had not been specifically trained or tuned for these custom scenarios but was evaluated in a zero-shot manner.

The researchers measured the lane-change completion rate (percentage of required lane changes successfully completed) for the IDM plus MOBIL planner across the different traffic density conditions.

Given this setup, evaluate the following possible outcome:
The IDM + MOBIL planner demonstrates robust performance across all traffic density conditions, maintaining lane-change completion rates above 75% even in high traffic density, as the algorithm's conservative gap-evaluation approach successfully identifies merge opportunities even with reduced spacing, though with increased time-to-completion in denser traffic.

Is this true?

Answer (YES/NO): NO